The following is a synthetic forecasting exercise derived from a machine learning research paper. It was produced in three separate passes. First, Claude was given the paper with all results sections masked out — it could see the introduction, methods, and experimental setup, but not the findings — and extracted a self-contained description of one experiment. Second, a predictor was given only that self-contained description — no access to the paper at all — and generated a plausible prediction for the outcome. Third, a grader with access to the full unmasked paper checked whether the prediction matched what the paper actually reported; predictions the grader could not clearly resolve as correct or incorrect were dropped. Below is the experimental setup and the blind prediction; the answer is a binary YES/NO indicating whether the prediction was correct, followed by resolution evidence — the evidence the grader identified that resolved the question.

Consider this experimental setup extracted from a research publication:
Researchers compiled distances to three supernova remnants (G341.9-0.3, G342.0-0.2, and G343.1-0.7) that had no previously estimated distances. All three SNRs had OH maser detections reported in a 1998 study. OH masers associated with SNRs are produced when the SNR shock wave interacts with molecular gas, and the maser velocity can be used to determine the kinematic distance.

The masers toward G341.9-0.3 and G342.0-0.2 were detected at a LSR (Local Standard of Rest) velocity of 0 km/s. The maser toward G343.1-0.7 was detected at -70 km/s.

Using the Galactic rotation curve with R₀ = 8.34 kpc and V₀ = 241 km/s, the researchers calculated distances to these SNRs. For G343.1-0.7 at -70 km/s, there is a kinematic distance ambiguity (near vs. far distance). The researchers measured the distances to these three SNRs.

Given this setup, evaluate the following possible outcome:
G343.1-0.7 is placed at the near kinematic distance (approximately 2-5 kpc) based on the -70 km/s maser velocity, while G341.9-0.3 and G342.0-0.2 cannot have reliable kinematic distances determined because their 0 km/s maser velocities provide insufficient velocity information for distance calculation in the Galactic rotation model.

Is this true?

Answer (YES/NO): NO